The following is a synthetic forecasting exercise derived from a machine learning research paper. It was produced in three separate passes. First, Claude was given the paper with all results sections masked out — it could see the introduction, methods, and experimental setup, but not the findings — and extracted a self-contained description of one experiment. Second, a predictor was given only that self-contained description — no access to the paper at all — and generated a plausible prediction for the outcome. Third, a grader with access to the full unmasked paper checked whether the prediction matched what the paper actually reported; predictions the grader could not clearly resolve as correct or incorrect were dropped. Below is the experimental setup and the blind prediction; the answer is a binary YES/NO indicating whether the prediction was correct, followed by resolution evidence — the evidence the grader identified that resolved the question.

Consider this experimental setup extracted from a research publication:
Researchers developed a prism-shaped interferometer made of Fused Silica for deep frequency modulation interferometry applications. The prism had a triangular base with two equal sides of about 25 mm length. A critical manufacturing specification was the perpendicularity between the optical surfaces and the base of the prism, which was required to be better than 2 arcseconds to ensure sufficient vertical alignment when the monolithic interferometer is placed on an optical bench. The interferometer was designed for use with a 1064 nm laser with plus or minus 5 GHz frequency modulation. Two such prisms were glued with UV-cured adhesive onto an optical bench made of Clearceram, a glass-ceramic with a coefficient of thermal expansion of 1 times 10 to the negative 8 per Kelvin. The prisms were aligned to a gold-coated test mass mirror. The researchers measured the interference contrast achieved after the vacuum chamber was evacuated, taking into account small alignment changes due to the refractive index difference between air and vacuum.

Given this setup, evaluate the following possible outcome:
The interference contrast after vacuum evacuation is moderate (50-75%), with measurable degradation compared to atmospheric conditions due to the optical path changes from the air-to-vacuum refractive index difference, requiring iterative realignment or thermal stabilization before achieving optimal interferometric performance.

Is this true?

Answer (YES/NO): NO